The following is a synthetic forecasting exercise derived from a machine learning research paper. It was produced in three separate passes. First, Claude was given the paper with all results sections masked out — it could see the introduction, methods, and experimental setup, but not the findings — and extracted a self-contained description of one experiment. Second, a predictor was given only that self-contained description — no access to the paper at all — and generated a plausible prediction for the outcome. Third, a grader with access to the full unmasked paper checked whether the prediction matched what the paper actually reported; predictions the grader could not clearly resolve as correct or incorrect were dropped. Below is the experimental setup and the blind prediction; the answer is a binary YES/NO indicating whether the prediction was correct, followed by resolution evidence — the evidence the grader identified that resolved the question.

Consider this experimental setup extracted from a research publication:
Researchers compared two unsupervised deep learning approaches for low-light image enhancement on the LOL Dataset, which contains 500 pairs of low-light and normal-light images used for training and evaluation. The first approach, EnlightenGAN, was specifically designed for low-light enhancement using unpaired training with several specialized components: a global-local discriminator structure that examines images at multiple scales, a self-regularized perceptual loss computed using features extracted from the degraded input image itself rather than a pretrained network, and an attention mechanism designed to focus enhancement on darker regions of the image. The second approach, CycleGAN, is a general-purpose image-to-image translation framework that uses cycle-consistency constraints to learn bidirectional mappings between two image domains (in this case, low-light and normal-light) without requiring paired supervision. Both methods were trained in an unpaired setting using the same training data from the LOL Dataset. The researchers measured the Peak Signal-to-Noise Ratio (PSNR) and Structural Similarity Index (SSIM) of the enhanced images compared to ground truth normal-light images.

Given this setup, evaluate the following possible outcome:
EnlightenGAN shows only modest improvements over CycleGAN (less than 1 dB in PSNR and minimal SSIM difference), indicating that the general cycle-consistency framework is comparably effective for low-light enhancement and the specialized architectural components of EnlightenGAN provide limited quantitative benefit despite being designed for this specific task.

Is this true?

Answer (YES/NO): NO